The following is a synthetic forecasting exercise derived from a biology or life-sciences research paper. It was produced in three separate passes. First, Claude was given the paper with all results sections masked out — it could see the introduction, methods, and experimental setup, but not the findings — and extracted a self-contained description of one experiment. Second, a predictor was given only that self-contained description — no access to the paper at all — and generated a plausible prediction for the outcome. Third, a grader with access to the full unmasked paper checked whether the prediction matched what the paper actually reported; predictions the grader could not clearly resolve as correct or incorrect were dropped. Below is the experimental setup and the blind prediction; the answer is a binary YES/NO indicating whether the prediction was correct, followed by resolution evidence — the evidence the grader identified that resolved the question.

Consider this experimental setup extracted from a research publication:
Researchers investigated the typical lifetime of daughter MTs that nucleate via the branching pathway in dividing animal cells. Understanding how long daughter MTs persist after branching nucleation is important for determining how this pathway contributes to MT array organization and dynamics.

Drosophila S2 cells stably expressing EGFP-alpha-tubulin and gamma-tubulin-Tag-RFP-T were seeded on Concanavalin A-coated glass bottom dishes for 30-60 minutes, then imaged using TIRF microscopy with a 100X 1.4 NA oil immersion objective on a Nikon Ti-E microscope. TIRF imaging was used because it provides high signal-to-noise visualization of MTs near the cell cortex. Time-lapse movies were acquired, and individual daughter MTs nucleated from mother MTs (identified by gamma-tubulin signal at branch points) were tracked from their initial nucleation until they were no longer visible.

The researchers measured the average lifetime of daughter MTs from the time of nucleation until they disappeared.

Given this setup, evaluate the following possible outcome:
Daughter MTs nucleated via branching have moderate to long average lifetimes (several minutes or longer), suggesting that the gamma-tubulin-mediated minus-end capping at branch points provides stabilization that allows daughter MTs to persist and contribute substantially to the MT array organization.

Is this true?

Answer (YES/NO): NO